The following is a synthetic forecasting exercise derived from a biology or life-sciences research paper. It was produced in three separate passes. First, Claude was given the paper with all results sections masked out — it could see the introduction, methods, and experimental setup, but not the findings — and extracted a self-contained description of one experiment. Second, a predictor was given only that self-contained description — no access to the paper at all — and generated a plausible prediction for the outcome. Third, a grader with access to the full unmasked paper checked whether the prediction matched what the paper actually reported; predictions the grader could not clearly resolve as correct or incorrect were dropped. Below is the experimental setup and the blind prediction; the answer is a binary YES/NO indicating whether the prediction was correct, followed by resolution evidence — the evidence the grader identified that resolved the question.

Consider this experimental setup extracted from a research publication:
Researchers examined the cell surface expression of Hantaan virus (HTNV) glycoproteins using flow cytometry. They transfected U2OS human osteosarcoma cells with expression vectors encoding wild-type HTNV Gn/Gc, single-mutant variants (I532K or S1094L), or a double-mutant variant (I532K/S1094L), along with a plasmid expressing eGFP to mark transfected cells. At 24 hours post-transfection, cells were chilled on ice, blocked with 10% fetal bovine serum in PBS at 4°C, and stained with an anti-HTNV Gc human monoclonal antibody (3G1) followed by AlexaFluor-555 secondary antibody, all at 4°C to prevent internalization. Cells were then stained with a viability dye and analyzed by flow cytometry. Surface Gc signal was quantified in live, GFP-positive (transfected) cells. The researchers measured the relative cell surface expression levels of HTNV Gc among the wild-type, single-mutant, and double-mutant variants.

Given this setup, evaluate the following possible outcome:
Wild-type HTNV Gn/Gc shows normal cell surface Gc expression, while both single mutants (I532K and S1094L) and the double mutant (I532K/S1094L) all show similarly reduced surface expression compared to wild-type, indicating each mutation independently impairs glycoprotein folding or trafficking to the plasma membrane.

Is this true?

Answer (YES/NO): NO